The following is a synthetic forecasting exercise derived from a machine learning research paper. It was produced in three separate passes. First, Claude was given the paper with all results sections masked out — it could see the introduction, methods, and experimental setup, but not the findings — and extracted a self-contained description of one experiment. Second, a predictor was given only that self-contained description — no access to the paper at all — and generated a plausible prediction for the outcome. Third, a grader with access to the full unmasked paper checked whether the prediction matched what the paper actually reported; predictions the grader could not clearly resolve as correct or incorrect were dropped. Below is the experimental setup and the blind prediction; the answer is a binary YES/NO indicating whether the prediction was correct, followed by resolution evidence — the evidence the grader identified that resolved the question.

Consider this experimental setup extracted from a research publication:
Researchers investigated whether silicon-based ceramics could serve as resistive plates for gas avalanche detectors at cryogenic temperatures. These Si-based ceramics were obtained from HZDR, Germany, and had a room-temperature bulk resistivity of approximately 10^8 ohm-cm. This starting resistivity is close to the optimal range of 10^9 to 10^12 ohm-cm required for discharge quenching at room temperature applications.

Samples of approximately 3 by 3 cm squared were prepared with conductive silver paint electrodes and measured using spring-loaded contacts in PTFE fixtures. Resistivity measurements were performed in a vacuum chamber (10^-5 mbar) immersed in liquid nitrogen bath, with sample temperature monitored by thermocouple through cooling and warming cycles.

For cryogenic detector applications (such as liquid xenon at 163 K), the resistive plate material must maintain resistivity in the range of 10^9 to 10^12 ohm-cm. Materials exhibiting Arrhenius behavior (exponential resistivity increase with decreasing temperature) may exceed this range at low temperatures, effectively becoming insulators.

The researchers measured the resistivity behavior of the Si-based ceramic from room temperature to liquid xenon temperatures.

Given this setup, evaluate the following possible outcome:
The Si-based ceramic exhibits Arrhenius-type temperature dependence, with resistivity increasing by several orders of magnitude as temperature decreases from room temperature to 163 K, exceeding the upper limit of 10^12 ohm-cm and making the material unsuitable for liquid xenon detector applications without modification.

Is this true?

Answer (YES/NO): YES